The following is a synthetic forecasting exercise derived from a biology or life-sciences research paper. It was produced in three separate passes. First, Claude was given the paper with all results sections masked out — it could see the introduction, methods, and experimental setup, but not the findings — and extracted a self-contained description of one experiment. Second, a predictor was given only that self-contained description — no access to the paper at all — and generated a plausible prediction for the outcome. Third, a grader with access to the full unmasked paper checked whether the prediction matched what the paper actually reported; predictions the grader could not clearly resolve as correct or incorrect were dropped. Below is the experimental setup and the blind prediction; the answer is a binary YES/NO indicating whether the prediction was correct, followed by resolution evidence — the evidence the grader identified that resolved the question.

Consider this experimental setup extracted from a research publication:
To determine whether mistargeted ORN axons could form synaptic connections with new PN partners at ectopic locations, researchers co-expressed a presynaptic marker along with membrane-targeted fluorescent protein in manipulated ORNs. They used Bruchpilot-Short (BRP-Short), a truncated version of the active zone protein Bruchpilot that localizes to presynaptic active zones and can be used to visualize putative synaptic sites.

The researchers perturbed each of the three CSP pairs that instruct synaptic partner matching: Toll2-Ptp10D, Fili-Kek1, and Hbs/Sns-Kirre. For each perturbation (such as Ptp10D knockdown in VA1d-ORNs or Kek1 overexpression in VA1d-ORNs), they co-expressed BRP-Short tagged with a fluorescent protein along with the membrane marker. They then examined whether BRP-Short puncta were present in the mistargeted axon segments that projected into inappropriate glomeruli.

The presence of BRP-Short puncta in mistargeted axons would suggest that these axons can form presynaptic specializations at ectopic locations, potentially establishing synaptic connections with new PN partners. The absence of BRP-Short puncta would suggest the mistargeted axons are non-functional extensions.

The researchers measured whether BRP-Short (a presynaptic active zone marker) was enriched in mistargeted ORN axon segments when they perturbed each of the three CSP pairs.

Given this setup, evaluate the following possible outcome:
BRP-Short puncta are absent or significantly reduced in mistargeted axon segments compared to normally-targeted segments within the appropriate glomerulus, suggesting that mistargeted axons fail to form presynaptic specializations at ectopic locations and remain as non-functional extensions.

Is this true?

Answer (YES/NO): NO